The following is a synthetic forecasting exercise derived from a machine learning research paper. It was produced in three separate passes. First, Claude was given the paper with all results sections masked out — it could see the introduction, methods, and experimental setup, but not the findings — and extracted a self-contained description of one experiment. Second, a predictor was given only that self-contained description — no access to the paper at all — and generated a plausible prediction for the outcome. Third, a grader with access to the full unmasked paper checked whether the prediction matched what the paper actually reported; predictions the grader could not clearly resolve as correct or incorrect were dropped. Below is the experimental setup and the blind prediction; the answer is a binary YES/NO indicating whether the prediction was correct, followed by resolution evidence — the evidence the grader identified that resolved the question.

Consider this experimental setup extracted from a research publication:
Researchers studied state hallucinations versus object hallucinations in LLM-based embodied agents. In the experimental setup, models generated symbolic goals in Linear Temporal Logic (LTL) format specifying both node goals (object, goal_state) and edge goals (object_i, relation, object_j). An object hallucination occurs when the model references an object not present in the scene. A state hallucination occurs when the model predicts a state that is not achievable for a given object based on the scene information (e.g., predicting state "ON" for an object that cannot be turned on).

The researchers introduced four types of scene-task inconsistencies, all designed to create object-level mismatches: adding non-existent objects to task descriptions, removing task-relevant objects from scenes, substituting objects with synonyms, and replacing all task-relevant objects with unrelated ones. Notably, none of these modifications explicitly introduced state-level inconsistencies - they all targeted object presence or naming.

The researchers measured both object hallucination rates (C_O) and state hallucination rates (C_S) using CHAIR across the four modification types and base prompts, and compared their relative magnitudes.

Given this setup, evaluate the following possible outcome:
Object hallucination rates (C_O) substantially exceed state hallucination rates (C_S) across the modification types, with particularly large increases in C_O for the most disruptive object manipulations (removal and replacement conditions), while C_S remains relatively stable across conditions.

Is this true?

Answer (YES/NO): NO